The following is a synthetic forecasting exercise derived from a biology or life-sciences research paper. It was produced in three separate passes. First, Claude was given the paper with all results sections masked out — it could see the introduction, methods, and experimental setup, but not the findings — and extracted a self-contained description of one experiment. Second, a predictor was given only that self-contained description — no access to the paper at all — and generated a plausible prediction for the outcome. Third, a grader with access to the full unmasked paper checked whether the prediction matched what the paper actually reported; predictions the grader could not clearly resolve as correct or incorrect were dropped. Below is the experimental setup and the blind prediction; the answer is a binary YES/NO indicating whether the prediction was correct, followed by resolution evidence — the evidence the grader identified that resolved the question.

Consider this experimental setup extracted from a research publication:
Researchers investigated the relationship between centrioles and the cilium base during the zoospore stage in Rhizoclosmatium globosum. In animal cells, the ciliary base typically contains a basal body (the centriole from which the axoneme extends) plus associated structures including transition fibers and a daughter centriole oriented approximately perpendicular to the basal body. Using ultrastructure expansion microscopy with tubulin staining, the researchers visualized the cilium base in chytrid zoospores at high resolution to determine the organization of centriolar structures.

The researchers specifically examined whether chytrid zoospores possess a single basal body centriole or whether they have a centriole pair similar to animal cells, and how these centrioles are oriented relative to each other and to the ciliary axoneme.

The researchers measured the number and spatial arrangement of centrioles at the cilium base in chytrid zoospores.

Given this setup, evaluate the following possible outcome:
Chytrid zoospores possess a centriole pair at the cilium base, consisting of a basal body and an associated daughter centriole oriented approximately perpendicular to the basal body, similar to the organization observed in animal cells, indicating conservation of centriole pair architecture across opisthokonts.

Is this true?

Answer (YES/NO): NO